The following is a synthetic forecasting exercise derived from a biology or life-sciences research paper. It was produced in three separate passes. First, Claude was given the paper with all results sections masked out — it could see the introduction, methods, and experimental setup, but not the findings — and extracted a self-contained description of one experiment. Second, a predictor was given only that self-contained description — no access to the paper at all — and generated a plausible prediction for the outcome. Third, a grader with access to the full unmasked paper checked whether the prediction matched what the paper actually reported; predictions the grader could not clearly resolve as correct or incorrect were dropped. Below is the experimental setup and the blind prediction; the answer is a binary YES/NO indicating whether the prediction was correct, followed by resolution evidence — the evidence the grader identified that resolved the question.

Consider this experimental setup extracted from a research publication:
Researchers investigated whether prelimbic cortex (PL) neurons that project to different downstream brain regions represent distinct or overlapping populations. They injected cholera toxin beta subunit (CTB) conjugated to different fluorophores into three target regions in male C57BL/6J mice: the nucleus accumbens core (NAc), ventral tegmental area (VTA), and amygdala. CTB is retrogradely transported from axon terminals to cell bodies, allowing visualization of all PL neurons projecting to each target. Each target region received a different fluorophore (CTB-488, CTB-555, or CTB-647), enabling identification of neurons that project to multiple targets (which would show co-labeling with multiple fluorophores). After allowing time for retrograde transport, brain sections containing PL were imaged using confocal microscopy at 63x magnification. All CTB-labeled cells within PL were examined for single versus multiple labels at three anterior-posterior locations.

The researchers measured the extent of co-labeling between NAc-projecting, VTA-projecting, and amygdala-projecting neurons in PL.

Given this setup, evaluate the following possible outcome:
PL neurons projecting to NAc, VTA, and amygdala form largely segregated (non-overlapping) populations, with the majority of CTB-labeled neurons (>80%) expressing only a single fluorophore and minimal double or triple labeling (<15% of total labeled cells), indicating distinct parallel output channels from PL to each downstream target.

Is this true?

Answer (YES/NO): YES